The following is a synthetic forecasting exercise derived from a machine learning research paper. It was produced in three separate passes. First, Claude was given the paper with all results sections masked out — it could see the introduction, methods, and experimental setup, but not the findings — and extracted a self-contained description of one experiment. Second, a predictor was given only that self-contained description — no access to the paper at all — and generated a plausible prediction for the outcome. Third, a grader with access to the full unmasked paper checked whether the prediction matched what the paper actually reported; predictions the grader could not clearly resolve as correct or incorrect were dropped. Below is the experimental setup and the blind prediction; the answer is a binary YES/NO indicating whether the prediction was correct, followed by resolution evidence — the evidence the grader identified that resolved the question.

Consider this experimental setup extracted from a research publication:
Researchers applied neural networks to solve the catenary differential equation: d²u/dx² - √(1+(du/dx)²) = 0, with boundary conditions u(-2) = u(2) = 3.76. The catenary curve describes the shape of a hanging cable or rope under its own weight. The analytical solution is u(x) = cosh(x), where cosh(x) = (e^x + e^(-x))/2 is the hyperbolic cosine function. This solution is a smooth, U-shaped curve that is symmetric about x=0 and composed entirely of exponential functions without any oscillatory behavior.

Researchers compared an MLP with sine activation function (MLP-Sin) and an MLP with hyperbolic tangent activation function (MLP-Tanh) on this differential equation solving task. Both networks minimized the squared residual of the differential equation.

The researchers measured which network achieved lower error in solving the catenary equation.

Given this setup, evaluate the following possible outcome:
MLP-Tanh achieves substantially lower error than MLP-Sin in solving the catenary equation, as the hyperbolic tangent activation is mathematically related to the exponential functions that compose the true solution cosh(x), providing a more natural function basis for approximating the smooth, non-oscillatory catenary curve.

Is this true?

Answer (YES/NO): YES